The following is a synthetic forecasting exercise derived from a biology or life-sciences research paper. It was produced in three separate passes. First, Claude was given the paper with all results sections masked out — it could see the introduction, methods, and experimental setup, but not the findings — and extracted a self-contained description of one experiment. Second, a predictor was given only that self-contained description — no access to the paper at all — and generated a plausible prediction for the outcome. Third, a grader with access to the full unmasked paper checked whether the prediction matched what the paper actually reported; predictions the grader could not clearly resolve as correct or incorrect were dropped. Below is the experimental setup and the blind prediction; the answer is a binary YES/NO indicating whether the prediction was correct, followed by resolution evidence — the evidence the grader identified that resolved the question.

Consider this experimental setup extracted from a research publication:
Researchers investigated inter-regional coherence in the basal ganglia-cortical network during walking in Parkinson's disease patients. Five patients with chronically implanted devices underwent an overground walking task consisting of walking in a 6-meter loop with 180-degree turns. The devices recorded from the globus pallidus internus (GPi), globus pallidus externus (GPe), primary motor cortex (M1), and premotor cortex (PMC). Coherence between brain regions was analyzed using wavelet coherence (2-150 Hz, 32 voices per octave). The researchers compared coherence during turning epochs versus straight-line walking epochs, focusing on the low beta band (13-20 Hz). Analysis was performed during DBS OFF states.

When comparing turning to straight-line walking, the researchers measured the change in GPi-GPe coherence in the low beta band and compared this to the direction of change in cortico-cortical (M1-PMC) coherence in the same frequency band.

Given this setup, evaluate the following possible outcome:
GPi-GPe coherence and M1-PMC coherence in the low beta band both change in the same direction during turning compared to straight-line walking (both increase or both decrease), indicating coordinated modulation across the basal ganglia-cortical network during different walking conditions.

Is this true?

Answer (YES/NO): NO